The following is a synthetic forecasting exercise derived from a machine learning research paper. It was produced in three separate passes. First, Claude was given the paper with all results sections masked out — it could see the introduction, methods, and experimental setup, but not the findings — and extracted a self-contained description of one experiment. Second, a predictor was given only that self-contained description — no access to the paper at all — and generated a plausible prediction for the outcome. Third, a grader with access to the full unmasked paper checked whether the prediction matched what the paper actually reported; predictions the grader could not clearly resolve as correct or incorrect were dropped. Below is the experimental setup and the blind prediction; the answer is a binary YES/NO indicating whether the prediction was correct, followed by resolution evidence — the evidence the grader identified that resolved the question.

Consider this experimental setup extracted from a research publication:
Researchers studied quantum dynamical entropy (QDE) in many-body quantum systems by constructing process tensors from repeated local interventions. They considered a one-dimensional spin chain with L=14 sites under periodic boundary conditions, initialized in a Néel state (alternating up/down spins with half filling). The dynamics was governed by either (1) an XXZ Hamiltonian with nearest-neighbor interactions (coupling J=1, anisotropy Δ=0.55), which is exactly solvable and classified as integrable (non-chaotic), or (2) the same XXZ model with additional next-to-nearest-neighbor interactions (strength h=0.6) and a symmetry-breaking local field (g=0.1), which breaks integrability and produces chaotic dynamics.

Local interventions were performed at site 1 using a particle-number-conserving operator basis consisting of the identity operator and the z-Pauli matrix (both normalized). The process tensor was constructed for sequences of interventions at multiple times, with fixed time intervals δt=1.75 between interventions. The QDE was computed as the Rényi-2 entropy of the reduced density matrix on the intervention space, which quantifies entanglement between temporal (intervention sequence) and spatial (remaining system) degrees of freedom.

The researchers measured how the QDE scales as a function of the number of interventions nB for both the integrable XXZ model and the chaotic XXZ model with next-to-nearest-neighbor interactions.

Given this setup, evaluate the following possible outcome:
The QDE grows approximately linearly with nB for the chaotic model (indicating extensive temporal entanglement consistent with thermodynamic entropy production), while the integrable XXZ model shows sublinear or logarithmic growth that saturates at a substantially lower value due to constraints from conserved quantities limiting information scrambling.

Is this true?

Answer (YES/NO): NO